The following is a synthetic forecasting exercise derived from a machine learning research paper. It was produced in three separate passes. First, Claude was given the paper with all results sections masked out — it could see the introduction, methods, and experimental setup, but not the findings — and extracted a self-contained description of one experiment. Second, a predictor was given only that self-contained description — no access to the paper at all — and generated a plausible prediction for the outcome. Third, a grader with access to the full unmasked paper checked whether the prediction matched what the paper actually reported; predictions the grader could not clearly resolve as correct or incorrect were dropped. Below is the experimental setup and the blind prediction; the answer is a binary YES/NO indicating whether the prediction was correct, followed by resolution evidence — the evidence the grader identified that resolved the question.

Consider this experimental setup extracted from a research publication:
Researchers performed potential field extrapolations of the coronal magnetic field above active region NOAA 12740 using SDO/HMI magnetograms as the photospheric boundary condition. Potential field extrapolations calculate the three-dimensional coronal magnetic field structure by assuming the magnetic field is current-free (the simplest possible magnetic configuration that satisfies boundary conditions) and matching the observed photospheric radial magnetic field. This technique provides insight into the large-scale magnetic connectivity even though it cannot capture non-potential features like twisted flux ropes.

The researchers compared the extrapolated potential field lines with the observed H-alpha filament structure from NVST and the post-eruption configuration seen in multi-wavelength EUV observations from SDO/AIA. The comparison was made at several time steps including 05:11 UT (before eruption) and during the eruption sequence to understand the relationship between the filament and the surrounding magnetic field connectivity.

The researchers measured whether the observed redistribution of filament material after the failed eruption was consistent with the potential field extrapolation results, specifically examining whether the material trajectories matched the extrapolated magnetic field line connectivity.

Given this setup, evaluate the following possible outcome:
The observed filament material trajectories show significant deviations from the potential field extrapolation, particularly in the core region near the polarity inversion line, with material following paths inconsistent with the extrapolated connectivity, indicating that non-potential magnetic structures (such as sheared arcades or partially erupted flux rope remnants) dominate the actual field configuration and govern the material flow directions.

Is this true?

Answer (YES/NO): NO